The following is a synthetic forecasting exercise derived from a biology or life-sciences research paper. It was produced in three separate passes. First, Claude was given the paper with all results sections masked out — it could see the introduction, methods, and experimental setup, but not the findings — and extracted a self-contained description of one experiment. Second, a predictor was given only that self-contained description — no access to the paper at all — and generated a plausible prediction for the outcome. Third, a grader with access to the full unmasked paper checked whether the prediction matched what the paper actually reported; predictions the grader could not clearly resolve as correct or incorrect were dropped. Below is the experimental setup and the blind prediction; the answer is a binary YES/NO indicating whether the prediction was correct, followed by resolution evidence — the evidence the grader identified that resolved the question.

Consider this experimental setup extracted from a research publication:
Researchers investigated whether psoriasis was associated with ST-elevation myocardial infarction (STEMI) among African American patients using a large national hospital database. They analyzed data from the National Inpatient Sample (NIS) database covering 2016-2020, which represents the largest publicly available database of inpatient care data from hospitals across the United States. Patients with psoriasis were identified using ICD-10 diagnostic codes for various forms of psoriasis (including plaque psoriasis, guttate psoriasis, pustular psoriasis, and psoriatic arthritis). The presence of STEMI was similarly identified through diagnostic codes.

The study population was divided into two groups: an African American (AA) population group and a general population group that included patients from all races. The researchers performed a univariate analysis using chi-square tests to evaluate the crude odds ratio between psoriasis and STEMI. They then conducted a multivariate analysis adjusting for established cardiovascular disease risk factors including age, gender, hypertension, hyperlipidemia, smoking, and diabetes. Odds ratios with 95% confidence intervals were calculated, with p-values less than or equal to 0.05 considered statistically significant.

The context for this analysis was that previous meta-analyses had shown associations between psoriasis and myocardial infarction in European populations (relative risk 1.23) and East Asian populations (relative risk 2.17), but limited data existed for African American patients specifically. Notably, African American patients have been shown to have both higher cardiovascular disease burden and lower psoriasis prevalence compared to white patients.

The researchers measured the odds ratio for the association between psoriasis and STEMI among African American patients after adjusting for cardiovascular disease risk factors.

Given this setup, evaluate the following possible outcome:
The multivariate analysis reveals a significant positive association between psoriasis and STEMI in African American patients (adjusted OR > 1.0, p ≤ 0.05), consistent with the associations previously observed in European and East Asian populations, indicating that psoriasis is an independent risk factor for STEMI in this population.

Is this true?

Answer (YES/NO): NO